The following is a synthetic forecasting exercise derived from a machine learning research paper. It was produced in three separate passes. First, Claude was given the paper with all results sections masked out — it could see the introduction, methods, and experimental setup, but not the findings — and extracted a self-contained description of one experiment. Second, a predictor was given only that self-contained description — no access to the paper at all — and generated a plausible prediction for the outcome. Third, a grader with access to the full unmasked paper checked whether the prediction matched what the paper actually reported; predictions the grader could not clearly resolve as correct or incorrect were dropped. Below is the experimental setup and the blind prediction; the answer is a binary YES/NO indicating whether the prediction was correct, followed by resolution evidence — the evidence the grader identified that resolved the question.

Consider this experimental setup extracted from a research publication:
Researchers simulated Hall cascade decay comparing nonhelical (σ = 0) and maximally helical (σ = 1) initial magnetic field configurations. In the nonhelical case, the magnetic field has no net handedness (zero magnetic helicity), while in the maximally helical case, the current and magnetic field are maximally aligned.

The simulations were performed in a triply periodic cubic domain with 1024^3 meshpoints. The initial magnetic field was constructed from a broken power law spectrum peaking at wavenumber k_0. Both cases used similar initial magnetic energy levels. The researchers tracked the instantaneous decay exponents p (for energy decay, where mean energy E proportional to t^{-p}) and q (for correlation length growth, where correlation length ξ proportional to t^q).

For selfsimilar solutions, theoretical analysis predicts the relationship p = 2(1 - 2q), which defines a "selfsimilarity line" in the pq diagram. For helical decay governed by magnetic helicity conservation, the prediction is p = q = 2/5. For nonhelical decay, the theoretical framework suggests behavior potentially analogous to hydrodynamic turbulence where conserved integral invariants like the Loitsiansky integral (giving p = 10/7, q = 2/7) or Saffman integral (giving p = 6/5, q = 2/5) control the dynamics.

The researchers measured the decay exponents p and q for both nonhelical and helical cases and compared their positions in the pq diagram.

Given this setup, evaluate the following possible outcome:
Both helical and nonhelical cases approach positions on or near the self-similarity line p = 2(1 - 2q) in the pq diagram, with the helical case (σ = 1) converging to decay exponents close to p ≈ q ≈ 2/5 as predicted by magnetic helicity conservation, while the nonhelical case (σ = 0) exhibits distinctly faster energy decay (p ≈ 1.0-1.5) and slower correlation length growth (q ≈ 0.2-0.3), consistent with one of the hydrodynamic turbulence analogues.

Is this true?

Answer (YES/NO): NO